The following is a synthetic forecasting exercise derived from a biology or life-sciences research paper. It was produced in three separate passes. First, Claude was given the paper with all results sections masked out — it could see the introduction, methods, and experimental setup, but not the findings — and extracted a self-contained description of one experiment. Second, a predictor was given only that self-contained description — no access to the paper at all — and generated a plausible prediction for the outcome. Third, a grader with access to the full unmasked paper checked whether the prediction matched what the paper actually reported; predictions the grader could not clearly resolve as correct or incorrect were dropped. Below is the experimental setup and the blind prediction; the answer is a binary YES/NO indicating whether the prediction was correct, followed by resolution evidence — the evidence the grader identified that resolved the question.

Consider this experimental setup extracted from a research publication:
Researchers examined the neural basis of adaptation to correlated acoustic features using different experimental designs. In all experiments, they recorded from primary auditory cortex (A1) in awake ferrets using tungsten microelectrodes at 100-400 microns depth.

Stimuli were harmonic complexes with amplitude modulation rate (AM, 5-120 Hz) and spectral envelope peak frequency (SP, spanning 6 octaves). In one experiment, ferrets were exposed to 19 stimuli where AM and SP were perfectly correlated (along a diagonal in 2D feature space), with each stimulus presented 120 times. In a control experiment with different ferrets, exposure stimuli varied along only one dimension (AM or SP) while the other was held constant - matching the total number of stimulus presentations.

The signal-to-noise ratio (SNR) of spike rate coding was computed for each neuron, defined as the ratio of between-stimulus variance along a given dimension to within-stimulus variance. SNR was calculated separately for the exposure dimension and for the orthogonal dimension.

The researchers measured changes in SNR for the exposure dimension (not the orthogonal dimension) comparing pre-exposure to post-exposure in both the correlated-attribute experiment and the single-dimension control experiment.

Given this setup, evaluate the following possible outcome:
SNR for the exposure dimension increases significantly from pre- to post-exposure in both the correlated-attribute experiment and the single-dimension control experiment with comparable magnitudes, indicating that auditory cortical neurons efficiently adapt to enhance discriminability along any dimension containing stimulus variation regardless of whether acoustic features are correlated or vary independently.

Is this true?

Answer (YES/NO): NO